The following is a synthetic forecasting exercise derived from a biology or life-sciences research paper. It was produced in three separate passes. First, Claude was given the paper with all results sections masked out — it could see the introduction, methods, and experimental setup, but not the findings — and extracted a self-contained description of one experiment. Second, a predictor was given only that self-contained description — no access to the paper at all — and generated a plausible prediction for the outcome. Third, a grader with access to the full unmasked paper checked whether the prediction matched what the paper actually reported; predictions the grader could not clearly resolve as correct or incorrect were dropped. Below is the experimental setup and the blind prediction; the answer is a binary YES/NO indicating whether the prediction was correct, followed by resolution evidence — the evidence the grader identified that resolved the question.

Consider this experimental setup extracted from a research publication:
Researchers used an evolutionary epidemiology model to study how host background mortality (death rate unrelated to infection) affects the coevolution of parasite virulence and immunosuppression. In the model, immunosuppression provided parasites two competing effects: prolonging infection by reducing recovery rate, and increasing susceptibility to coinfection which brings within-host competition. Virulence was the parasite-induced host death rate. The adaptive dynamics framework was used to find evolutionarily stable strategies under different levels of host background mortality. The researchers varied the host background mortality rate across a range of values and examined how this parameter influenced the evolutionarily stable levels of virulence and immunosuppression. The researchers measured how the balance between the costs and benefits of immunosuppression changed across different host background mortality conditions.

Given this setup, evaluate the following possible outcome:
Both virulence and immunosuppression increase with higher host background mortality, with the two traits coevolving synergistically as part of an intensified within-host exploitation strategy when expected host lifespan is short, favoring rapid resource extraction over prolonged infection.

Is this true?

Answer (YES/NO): NO